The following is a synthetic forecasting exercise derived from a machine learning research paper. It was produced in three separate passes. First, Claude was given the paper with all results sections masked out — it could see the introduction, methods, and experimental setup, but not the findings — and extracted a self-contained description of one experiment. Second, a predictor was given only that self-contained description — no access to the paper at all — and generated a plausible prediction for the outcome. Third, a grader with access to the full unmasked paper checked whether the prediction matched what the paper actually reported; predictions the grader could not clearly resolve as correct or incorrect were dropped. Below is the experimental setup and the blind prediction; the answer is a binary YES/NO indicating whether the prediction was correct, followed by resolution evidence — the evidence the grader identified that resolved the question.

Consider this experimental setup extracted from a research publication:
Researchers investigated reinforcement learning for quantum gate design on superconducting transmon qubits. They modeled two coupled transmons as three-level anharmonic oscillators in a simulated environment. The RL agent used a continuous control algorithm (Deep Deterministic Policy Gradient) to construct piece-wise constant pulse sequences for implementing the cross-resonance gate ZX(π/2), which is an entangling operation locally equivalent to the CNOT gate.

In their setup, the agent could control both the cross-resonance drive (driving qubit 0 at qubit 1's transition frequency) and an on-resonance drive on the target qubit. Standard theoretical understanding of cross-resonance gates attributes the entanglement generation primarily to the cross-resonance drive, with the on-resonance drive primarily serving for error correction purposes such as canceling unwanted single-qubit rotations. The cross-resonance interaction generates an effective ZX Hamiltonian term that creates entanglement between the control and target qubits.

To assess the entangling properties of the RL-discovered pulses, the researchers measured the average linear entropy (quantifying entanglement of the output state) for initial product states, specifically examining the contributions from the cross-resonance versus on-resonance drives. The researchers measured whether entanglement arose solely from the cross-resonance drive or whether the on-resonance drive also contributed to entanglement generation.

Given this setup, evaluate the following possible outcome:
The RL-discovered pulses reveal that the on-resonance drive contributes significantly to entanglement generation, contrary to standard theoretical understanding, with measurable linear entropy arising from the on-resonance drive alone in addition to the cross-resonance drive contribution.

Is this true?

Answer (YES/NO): YES